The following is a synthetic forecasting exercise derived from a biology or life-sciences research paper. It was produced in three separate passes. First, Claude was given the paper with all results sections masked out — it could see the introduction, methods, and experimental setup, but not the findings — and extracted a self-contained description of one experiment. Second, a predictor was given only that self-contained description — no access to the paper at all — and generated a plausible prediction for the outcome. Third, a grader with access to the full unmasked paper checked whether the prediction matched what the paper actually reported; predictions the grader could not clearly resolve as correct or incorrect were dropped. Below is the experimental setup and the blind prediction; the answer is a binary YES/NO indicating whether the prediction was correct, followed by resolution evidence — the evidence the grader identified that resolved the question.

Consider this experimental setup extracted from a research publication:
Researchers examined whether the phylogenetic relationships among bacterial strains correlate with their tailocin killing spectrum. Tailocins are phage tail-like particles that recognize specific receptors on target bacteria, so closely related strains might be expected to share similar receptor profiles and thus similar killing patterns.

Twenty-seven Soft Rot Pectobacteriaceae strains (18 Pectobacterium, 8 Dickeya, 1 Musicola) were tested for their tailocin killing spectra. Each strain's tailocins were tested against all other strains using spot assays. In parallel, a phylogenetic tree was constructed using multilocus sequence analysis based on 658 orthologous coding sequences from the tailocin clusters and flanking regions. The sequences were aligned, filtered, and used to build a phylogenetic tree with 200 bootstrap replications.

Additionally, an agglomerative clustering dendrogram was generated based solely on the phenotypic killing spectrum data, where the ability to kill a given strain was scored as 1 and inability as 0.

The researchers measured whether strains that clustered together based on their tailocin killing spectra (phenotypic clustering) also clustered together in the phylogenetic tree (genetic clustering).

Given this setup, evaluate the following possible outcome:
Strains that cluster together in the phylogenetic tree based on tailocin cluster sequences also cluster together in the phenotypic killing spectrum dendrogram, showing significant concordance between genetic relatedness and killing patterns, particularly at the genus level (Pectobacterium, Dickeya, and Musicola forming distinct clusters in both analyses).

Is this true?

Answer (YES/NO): NO